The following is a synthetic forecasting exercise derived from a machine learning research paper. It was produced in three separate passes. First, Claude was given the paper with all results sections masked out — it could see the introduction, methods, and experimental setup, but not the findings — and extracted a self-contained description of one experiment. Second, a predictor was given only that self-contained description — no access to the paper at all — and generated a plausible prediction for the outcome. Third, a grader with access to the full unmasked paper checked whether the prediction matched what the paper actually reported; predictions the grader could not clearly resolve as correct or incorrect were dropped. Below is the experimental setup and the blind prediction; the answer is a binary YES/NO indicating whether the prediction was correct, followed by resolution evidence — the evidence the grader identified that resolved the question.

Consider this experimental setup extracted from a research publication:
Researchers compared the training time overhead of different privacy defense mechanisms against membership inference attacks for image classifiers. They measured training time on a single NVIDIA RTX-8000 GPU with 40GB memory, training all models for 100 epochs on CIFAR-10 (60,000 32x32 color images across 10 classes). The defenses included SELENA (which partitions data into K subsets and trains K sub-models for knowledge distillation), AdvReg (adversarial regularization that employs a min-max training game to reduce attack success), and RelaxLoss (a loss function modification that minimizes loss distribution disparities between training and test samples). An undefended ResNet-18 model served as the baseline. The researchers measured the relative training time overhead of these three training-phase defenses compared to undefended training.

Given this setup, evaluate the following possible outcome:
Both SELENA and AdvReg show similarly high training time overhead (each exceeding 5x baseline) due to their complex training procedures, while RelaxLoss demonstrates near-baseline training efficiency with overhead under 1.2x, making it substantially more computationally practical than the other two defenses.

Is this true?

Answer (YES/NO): YES